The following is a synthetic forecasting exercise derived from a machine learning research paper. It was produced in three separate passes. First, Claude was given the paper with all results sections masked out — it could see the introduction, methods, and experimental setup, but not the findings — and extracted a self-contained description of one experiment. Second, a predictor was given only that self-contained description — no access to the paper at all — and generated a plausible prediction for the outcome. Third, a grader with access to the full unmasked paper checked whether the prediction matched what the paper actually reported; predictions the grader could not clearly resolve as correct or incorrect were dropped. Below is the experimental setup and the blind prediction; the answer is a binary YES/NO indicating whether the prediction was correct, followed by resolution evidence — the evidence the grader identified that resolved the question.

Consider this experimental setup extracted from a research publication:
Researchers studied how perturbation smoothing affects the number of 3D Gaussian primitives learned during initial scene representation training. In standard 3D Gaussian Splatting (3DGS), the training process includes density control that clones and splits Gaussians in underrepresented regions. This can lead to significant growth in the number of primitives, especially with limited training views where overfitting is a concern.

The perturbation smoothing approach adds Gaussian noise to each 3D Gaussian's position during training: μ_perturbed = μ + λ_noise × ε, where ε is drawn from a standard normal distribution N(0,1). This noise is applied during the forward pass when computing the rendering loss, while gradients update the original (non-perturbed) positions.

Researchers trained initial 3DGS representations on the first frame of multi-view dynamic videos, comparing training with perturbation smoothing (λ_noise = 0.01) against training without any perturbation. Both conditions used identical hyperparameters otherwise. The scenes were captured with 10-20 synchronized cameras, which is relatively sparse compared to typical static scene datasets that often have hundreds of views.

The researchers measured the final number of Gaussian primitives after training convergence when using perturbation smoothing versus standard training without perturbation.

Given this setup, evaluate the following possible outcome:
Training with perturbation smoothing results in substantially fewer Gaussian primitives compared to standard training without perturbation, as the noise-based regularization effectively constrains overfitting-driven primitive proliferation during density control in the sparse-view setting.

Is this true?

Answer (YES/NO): YES